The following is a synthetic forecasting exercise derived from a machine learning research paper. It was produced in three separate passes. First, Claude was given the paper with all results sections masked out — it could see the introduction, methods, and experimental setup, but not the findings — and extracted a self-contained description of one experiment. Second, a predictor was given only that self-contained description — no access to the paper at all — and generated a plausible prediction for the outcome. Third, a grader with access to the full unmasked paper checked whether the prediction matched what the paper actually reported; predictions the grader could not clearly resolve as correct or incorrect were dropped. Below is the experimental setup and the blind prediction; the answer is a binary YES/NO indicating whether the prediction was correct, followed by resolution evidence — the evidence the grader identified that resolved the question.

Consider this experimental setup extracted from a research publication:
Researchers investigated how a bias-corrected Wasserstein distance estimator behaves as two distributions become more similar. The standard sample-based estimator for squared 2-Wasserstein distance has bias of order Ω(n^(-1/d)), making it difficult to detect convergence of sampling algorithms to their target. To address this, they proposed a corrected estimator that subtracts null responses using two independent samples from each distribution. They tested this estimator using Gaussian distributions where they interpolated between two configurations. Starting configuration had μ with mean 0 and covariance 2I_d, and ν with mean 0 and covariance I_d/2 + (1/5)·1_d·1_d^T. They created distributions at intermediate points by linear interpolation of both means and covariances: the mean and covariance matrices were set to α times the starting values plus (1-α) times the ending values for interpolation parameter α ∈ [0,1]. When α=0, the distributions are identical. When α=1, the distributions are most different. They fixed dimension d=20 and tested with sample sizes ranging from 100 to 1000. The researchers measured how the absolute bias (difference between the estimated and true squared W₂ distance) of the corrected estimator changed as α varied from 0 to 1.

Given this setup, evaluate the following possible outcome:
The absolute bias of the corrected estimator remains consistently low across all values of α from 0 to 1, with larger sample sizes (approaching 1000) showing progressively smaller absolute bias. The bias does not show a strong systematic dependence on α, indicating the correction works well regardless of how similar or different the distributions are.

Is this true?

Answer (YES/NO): NO